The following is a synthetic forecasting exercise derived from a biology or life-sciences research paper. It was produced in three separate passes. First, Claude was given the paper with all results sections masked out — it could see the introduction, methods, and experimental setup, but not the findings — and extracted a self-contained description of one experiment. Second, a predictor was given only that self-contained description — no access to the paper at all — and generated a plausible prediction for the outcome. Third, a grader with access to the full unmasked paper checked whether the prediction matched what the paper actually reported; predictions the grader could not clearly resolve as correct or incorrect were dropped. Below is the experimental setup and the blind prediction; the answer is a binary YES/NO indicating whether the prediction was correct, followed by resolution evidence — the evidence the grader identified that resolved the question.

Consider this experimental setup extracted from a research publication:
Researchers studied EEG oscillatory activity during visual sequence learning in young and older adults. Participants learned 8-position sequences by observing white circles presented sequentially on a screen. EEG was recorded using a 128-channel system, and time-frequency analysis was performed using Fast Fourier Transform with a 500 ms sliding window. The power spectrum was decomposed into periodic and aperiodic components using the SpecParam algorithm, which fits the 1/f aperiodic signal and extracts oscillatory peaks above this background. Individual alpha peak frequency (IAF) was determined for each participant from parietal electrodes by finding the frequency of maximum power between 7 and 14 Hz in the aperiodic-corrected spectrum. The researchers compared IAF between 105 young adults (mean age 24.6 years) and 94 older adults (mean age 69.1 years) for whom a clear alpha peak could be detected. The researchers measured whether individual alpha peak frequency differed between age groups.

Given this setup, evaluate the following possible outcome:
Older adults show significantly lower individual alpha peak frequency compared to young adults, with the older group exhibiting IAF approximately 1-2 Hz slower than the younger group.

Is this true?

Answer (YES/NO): NO